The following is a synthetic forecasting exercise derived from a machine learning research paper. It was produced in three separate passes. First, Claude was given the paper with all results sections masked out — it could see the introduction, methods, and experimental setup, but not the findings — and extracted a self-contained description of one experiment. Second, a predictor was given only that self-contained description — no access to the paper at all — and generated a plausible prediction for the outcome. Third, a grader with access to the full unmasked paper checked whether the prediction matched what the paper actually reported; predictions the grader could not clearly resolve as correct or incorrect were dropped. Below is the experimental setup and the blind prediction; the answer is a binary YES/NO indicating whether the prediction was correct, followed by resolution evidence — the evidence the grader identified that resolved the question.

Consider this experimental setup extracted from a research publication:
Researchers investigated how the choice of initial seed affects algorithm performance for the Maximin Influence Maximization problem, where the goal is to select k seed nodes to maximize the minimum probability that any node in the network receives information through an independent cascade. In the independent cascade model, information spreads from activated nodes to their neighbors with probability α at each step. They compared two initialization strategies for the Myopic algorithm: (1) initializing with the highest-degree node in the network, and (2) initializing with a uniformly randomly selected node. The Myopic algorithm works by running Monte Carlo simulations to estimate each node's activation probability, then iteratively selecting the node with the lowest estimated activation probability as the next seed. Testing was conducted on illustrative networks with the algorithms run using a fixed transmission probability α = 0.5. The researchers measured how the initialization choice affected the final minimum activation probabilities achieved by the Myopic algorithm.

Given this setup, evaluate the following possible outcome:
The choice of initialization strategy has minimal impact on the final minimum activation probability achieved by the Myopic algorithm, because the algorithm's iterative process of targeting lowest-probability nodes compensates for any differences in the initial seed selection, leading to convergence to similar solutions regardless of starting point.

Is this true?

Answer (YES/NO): NO